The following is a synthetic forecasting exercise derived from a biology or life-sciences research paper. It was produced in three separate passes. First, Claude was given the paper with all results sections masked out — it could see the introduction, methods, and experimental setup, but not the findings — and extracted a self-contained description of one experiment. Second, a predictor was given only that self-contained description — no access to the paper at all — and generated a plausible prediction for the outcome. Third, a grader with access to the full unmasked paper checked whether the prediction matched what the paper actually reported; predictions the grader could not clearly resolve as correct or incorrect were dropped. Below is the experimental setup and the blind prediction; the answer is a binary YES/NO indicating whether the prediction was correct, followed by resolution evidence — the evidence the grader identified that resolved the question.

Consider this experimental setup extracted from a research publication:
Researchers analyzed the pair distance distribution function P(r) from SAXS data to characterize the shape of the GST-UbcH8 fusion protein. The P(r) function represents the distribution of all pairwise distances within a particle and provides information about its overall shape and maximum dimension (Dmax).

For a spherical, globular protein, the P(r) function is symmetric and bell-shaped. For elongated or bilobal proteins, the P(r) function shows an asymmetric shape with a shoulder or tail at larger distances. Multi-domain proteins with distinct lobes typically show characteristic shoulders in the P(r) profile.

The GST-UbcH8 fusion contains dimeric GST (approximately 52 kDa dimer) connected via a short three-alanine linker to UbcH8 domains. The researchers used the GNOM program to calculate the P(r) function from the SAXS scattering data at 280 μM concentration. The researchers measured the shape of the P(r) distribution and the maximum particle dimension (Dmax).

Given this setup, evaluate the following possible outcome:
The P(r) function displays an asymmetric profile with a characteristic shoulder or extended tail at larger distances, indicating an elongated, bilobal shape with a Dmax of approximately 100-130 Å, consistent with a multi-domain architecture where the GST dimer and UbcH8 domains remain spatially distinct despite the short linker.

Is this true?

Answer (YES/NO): NO